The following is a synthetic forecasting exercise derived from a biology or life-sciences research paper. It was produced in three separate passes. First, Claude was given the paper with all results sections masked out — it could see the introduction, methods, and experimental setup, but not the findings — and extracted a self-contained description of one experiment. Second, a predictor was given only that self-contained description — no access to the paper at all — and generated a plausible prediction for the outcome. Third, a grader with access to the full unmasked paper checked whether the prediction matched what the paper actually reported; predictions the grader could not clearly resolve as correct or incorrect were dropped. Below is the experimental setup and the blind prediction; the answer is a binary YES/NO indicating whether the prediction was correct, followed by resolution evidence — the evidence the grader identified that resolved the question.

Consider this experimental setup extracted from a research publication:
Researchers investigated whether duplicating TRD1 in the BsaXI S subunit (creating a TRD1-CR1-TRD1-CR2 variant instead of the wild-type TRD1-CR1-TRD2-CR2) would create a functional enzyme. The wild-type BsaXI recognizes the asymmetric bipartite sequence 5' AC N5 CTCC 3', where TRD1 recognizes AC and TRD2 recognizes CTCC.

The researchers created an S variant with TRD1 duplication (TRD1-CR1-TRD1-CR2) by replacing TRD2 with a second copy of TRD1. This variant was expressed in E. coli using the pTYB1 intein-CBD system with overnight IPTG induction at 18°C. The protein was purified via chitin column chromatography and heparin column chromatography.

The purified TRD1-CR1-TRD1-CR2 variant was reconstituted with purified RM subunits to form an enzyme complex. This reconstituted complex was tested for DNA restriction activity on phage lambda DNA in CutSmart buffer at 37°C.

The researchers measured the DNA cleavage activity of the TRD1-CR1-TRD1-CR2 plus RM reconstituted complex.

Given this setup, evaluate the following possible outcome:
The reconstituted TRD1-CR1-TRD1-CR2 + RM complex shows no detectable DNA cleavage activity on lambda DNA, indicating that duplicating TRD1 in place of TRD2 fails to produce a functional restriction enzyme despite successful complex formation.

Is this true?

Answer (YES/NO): NO